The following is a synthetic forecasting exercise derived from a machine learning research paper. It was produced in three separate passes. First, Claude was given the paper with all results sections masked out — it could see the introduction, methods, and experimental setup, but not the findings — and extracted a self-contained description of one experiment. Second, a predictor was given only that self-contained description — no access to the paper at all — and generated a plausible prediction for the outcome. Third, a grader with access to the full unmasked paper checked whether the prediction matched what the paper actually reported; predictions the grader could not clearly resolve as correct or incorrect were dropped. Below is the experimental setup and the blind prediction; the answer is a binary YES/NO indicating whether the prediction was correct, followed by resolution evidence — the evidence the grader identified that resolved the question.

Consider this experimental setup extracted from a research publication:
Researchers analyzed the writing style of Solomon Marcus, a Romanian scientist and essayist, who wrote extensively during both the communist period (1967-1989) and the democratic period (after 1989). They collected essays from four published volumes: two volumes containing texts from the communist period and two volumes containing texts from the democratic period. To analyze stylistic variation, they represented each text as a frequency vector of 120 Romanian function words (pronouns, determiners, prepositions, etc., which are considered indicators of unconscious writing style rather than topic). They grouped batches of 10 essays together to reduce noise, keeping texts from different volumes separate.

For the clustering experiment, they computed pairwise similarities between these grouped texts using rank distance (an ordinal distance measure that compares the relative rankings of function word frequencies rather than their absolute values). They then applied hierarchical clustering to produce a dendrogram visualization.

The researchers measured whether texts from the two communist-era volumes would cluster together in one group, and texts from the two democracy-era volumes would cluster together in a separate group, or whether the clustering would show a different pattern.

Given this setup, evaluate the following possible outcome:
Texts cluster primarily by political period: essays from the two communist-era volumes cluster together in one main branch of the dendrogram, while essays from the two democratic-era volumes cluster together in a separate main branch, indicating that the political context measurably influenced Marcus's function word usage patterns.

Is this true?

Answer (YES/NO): YES